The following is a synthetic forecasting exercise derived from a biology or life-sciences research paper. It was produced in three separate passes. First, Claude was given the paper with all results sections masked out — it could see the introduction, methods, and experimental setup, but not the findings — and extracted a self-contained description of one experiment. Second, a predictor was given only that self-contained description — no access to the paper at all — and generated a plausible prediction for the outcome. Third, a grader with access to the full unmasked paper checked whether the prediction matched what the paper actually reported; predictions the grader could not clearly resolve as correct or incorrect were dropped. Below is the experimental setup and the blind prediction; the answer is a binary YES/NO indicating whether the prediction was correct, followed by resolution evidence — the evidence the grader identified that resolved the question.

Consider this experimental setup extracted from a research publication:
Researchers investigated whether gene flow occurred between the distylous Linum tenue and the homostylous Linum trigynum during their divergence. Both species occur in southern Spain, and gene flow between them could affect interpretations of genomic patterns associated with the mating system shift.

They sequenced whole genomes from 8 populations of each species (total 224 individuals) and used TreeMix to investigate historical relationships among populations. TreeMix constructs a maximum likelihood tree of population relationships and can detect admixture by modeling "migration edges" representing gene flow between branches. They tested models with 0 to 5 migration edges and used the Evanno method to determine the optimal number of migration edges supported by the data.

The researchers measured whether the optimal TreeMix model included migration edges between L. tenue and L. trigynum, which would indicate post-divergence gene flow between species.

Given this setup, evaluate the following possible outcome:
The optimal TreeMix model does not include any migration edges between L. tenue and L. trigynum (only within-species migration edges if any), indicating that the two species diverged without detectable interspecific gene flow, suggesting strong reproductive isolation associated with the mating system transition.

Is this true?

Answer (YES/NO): YES